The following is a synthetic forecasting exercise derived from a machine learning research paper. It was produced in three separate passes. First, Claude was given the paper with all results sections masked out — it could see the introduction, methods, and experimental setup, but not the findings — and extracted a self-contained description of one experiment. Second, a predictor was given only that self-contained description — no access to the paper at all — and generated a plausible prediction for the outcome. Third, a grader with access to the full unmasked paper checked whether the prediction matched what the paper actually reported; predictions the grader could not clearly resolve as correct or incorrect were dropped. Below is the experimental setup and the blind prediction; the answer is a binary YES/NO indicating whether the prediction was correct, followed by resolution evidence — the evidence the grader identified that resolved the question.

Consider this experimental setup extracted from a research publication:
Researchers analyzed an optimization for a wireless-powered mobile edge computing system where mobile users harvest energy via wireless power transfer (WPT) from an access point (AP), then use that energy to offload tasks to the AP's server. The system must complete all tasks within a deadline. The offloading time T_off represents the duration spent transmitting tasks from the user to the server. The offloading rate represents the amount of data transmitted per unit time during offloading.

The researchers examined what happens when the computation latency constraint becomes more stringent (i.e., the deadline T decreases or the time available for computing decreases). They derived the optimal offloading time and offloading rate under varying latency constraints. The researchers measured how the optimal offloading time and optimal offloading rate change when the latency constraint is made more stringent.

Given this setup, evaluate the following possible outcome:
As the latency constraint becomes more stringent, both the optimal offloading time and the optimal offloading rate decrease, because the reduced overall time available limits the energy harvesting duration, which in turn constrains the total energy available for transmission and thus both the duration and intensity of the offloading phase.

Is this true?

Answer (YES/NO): NO